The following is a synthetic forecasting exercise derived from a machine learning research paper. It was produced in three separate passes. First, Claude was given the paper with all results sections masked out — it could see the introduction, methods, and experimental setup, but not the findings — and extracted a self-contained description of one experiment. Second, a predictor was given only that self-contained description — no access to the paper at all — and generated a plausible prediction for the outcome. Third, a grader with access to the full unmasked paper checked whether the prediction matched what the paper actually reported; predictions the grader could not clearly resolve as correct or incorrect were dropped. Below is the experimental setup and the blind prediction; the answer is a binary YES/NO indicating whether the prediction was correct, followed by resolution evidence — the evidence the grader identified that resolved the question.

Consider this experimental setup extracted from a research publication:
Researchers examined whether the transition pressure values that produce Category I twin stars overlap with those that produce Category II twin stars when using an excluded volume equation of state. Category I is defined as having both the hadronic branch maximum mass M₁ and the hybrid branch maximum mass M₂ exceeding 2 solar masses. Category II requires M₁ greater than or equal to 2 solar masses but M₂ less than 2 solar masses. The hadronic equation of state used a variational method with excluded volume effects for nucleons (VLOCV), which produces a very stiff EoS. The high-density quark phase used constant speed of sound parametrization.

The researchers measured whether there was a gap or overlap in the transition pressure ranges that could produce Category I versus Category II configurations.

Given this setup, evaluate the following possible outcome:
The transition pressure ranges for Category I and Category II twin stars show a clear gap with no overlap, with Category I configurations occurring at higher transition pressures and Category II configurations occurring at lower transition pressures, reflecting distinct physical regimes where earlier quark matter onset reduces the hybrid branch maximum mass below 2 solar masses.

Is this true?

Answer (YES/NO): NO